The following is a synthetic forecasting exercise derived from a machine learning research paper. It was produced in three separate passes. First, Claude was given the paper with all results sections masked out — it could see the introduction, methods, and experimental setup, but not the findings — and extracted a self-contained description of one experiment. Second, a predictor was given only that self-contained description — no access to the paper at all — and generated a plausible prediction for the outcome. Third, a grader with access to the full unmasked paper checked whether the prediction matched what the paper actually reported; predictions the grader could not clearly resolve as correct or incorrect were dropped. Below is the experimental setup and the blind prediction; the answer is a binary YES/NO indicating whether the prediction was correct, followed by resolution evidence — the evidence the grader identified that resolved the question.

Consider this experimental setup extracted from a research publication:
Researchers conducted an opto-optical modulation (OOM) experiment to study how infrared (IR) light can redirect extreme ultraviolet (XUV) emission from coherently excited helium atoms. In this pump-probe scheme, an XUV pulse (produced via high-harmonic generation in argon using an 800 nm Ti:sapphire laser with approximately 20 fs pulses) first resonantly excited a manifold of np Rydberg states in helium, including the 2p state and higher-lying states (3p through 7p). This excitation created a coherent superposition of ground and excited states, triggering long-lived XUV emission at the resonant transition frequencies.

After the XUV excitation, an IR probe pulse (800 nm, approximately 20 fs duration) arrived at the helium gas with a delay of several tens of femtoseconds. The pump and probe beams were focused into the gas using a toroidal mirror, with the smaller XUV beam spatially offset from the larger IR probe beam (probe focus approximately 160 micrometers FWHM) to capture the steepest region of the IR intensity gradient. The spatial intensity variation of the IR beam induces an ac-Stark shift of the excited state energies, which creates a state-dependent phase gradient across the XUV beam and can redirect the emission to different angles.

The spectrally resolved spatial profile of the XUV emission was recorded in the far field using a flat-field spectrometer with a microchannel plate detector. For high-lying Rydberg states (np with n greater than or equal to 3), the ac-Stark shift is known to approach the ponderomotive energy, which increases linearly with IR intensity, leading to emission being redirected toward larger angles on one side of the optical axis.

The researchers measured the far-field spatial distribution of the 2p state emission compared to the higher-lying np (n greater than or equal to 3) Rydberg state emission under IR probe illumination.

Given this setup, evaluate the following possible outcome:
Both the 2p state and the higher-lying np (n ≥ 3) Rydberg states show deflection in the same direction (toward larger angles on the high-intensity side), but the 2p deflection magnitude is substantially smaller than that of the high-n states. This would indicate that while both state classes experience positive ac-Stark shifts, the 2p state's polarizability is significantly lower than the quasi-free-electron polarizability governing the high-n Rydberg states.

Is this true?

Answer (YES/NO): NO